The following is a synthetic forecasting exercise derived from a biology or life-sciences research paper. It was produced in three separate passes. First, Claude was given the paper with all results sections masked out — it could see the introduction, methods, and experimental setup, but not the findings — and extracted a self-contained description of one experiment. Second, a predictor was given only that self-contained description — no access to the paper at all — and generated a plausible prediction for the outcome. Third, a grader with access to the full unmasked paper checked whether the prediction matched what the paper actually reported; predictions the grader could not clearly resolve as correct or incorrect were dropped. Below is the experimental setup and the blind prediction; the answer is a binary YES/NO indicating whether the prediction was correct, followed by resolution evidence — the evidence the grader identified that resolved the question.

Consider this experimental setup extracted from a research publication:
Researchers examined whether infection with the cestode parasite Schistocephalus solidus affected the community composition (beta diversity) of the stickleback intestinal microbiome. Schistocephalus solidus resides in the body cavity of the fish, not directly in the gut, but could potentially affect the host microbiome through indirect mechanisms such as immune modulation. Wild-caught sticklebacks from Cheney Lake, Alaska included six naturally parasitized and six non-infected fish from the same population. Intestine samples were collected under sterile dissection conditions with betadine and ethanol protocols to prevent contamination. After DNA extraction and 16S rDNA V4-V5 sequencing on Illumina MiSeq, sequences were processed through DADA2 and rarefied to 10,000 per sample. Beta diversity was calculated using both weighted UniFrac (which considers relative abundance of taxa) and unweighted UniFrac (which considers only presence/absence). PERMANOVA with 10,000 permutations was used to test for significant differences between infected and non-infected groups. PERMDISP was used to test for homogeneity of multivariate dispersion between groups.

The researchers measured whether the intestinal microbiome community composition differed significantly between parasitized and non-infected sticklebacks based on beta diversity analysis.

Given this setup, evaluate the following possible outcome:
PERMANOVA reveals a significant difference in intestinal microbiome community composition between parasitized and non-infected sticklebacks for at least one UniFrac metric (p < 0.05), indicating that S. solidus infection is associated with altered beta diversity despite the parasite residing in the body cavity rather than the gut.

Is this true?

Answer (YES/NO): YES